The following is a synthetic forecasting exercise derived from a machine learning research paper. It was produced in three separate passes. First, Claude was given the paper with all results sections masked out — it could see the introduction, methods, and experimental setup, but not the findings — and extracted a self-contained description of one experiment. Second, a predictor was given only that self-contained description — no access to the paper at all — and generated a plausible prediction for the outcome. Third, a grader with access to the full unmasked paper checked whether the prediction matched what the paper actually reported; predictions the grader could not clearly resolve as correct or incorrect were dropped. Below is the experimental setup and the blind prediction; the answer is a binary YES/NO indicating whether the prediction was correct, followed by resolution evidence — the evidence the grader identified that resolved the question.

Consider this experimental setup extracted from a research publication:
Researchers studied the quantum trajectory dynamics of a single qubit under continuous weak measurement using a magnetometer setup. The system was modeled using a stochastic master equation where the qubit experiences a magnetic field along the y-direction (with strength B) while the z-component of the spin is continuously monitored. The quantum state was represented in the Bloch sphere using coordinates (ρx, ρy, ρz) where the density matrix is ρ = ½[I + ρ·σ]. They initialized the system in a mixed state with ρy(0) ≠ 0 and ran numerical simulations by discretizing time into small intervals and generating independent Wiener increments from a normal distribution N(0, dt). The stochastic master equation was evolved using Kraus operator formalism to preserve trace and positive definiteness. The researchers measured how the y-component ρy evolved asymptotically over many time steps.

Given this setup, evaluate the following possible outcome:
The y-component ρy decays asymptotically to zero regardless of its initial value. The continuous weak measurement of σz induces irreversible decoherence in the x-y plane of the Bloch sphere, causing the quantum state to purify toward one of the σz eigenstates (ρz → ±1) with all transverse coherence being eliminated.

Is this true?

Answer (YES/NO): NO